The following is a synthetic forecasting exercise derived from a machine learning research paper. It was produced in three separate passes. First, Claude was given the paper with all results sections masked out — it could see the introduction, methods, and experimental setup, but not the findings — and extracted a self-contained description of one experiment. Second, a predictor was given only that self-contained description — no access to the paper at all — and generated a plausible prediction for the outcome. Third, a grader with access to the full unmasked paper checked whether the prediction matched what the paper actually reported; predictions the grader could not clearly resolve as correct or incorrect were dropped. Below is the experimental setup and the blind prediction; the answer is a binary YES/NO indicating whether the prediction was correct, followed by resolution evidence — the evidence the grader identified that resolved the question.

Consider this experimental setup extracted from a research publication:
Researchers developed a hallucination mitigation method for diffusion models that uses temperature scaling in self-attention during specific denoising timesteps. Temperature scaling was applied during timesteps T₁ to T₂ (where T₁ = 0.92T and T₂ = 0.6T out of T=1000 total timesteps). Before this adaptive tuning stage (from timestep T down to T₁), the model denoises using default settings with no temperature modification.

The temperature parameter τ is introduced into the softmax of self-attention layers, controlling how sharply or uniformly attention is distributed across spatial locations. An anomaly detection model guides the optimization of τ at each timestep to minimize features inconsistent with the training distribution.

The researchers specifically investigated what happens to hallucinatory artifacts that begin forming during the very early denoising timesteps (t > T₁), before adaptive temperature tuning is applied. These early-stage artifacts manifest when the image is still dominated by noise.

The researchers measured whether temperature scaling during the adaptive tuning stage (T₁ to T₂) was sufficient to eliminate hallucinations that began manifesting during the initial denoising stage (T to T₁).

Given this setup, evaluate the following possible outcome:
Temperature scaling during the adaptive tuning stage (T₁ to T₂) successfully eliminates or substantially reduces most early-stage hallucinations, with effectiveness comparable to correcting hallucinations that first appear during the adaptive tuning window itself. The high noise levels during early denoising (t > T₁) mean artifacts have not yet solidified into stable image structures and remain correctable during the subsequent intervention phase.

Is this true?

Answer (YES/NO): NO